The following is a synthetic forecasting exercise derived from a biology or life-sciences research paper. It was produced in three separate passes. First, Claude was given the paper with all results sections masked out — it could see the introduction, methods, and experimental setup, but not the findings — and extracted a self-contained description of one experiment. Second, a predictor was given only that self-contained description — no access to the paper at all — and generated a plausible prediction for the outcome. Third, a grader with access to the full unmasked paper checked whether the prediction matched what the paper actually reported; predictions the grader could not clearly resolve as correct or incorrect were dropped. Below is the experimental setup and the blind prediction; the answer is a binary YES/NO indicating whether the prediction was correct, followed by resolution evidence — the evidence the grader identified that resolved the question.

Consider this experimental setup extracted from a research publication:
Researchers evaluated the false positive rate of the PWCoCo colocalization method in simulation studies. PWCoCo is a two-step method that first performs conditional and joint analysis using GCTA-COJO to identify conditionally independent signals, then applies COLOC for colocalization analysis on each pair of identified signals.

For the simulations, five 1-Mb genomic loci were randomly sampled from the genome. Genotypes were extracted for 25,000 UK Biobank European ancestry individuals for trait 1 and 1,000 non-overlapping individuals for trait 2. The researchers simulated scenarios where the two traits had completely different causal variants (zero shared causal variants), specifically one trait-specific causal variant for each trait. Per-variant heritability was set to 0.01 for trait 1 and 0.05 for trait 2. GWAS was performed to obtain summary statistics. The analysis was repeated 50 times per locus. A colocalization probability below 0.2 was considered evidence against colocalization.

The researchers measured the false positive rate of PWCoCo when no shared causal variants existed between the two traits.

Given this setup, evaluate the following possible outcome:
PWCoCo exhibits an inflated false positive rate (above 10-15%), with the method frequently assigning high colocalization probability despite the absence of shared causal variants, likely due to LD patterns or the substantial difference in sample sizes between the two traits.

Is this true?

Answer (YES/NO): NO